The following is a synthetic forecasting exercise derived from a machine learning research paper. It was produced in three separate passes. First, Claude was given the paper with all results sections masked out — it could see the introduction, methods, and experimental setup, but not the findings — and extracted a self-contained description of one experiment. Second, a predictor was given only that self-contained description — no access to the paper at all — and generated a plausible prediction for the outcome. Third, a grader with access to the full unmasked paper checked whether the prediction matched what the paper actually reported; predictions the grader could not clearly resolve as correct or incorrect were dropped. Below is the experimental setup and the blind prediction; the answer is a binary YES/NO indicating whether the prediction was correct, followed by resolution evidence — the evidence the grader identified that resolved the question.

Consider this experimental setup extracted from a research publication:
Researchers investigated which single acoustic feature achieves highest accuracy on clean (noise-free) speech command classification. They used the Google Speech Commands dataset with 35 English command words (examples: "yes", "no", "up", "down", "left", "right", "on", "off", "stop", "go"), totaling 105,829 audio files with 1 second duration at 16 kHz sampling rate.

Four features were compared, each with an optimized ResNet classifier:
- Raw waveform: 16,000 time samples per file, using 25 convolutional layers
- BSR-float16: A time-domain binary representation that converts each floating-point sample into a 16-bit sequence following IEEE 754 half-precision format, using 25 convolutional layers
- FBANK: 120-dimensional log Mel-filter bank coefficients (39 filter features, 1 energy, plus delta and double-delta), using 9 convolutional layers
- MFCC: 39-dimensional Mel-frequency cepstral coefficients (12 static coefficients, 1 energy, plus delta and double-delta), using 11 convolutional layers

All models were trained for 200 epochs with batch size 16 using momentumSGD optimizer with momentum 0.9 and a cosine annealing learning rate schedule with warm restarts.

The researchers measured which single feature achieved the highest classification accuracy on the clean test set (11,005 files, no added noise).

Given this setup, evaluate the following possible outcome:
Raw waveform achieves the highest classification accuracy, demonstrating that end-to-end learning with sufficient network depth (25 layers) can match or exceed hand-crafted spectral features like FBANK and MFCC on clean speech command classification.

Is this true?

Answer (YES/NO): NO